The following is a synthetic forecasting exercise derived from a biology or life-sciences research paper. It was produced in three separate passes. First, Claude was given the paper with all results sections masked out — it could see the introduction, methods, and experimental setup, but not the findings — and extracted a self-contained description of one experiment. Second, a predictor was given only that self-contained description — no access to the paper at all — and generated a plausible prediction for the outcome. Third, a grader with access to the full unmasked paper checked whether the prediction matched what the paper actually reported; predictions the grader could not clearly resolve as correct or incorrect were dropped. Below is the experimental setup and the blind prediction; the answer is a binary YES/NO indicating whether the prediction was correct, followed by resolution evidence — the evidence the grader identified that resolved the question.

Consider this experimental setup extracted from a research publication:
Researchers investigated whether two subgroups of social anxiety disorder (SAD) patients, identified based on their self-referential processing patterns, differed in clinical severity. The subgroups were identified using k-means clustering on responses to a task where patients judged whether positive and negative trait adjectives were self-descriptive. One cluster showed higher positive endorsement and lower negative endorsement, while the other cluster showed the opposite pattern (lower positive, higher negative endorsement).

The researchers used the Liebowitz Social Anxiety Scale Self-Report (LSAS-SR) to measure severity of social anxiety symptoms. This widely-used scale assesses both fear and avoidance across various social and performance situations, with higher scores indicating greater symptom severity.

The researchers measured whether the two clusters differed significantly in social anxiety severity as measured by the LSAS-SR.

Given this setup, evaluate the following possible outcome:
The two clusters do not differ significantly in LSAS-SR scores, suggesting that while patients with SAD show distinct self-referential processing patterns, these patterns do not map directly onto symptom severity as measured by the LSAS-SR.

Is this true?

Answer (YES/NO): NO